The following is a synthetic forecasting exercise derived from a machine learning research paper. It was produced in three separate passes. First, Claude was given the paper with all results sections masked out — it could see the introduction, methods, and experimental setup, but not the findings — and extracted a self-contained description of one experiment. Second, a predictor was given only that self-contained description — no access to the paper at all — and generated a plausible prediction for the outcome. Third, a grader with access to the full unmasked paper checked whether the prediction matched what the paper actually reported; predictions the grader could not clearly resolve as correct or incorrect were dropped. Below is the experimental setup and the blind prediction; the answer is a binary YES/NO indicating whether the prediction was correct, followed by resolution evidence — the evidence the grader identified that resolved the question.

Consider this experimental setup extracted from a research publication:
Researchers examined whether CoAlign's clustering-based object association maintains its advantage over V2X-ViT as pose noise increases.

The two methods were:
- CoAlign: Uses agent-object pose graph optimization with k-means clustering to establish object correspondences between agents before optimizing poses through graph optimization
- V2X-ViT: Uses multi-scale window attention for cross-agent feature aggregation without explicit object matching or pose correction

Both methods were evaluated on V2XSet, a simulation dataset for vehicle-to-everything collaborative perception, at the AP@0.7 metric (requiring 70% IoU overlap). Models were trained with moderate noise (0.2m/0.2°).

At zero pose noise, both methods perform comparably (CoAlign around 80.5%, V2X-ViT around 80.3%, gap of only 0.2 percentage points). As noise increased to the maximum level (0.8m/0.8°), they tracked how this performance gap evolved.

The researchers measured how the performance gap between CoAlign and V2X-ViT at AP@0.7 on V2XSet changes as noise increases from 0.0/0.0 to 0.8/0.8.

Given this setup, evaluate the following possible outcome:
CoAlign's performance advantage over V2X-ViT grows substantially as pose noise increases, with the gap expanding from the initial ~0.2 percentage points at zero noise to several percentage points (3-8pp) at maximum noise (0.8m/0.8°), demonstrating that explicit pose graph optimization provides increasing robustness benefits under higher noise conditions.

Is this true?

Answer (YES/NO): NO